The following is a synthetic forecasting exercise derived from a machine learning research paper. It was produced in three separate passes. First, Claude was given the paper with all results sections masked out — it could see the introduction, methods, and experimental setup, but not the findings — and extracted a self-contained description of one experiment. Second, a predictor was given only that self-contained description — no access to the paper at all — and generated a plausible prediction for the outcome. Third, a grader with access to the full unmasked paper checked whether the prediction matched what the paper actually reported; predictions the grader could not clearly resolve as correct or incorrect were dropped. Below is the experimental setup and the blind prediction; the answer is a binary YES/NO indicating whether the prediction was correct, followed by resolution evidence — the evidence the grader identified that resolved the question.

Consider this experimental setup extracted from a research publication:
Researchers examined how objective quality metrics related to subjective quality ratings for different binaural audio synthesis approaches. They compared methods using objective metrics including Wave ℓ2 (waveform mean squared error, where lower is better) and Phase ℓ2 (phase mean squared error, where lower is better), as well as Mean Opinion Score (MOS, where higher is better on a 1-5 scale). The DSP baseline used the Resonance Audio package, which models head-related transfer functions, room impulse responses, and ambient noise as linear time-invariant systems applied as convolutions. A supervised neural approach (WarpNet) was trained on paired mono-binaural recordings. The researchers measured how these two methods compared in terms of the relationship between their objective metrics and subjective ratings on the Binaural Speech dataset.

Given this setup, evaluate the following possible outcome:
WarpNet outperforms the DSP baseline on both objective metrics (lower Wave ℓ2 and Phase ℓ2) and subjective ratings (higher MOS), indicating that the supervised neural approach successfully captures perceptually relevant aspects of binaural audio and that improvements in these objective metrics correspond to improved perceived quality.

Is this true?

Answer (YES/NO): NO